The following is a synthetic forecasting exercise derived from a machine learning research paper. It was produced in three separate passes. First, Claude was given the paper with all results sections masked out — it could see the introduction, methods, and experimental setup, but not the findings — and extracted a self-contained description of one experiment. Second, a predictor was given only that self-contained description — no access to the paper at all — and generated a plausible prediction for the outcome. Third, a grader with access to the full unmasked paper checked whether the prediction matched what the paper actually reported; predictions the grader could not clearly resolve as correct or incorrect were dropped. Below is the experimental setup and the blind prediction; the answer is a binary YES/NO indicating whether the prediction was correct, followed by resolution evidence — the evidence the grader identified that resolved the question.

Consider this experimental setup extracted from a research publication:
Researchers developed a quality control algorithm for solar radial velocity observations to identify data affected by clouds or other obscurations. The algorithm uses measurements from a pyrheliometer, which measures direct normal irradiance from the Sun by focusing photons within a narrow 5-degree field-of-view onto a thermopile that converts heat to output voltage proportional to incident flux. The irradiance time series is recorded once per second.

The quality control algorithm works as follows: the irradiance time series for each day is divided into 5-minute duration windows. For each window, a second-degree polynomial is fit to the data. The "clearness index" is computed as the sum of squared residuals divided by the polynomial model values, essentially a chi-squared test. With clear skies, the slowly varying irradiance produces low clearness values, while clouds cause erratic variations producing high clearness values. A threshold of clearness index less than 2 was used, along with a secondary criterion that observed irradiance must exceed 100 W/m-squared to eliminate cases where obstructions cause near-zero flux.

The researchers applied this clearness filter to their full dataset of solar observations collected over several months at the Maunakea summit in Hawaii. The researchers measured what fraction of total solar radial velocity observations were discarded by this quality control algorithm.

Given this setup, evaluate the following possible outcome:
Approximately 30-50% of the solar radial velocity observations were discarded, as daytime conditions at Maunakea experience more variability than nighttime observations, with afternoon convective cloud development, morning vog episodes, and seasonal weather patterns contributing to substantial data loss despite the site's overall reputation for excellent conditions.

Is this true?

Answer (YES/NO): NO